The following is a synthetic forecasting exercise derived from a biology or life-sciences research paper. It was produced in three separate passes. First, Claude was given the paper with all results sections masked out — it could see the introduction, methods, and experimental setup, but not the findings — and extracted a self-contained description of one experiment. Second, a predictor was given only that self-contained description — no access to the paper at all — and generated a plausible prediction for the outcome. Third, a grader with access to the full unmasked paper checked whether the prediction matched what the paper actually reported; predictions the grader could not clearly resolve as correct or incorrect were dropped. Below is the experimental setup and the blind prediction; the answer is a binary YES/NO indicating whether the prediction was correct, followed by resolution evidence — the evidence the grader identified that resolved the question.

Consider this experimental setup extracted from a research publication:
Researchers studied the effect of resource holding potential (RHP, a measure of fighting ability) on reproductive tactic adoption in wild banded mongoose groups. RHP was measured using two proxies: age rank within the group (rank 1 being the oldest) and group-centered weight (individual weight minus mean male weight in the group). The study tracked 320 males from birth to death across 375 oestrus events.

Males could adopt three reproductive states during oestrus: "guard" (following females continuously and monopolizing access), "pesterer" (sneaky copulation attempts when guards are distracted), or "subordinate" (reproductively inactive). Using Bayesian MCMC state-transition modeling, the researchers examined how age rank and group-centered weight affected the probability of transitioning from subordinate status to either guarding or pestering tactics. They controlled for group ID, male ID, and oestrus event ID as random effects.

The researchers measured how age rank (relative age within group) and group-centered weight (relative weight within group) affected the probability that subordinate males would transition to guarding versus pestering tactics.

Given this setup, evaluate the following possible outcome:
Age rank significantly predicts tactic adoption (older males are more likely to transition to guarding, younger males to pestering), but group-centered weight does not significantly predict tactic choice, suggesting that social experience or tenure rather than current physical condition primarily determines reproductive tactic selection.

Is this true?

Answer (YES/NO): NO